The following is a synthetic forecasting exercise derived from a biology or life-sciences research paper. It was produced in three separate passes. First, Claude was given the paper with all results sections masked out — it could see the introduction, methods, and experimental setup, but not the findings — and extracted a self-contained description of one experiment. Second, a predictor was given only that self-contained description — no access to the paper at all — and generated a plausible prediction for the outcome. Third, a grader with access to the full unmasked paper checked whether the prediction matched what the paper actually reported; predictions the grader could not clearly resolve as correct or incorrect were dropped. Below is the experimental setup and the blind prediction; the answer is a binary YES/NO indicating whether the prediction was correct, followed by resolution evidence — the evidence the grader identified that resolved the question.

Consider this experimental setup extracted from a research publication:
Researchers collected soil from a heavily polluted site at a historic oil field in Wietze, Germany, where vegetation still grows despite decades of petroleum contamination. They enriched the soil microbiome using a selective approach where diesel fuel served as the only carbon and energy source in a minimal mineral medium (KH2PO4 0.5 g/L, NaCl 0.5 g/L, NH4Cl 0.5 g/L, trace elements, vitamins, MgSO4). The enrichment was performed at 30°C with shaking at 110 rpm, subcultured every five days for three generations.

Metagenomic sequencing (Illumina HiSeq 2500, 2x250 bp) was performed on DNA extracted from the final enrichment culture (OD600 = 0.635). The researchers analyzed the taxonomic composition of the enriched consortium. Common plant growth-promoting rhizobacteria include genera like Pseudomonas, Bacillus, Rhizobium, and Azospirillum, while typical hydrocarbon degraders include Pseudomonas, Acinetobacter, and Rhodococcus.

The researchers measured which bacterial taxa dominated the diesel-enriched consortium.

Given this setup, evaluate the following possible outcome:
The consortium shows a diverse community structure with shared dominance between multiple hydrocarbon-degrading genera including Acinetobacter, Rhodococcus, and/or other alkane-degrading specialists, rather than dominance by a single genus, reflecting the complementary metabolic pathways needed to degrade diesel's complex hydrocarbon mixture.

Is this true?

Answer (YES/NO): NO